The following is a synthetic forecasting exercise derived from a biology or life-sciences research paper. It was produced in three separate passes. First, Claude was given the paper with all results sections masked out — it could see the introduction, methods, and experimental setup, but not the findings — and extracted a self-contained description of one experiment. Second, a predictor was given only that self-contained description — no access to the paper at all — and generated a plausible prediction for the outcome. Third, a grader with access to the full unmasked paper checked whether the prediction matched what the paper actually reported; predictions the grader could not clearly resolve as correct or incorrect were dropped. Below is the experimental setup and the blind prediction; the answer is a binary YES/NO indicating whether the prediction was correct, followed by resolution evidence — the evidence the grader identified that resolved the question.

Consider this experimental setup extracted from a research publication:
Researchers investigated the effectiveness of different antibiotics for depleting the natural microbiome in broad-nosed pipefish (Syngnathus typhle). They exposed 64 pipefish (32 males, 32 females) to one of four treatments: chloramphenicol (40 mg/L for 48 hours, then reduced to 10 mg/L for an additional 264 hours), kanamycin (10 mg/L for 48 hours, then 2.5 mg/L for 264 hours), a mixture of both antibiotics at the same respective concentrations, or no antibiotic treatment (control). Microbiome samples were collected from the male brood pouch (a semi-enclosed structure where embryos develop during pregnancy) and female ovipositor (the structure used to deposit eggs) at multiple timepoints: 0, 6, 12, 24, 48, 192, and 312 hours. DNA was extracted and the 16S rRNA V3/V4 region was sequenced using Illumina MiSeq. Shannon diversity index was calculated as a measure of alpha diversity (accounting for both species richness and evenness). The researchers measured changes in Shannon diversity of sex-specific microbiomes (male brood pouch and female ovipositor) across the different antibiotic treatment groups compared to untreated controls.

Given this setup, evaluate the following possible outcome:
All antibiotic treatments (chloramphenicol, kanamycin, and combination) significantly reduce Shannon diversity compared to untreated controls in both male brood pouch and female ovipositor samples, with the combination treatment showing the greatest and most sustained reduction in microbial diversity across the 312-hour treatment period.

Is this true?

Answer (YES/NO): NO